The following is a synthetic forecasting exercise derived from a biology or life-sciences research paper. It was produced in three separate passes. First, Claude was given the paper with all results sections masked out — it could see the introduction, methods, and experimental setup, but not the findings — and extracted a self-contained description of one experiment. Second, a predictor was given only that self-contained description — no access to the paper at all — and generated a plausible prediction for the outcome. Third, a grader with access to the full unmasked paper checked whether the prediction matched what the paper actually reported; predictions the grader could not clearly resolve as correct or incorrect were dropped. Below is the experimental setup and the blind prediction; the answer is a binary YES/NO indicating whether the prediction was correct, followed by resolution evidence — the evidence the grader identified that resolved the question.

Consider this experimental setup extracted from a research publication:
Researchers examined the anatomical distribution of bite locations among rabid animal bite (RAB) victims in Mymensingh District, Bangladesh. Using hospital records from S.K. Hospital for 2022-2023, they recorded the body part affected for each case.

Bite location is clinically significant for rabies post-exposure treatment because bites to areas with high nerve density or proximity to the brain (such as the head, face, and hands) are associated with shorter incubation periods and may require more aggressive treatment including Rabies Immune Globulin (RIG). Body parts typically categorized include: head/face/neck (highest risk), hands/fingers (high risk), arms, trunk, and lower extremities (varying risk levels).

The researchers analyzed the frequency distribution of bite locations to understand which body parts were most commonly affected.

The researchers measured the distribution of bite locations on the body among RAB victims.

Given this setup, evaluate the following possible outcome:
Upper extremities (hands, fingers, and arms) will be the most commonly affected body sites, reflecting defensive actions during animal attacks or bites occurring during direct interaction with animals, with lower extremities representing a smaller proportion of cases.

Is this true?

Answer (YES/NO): NO